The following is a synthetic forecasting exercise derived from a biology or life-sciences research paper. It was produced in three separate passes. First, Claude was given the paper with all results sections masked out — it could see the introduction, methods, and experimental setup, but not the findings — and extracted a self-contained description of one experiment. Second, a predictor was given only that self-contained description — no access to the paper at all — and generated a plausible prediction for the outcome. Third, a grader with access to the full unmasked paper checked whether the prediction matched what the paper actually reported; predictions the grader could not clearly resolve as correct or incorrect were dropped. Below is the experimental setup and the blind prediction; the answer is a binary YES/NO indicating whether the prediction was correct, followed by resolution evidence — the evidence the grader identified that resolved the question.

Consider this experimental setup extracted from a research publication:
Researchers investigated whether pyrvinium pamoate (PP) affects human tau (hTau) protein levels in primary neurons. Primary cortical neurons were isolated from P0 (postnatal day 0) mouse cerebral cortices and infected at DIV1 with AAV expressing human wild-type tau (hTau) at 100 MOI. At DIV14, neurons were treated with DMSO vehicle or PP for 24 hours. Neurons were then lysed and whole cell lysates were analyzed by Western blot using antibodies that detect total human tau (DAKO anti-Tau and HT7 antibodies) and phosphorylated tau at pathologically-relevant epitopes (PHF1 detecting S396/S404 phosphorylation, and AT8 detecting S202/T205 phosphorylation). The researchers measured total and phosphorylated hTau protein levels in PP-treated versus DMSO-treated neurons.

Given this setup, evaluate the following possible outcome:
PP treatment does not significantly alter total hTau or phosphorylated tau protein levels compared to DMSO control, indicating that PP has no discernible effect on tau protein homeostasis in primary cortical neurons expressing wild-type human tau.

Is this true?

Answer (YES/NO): NO